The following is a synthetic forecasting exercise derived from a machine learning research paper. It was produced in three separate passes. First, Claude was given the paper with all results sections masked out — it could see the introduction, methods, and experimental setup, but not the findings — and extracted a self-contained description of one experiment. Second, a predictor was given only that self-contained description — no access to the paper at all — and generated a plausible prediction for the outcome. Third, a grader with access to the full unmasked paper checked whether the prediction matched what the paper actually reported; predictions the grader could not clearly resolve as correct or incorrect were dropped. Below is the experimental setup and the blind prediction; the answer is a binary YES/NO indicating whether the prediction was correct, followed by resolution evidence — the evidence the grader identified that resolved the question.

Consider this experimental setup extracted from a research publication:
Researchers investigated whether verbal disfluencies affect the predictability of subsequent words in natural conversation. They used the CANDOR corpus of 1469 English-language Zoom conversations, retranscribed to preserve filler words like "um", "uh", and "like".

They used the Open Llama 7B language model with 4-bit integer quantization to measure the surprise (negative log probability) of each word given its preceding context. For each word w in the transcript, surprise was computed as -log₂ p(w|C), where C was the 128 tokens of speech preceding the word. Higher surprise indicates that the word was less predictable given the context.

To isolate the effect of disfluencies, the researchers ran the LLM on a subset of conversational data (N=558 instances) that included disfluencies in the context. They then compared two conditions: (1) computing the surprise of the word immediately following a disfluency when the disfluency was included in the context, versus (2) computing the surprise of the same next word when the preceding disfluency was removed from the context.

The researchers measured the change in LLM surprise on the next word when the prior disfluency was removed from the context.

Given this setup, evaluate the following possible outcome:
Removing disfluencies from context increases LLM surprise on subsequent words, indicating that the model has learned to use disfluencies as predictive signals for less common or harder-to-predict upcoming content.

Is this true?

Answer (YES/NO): YES